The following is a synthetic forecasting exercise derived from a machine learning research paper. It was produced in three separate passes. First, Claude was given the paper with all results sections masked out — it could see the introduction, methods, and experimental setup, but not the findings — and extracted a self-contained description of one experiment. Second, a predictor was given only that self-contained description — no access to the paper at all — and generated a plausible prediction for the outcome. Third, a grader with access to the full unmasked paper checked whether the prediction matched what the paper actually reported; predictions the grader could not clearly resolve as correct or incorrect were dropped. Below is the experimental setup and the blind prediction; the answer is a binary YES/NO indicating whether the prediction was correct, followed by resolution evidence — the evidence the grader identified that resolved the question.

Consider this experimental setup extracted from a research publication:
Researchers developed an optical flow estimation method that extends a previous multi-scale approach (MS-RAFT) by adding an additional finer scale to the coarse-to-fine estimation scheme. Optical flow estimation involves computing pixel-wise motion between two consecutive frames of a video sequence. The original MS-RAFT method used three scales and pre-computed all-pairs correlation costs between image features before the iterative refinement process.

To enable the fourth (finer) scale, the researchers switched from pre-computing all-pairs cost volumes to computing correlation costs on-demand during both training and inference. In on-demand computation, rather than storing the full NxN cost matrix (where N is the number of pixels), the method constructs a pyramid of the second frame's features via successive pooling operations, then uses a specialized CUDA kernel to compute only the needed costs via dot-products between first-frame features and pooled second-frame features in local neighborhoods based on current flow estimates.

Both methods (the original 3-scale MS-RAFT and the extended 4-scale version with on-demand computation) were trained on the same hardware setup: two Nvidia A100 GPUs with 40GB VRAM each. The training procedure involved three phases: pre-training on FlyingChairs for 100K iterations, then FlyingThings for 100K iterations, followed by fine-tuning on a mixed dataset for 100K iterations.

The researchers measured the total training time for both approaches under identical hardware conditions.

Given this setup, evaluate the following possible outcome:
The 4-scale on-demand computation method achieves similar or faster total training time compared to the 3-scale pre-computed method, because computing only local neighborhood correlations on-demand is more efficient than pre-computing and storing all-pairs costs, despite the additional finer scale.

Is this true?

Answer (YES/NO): NO